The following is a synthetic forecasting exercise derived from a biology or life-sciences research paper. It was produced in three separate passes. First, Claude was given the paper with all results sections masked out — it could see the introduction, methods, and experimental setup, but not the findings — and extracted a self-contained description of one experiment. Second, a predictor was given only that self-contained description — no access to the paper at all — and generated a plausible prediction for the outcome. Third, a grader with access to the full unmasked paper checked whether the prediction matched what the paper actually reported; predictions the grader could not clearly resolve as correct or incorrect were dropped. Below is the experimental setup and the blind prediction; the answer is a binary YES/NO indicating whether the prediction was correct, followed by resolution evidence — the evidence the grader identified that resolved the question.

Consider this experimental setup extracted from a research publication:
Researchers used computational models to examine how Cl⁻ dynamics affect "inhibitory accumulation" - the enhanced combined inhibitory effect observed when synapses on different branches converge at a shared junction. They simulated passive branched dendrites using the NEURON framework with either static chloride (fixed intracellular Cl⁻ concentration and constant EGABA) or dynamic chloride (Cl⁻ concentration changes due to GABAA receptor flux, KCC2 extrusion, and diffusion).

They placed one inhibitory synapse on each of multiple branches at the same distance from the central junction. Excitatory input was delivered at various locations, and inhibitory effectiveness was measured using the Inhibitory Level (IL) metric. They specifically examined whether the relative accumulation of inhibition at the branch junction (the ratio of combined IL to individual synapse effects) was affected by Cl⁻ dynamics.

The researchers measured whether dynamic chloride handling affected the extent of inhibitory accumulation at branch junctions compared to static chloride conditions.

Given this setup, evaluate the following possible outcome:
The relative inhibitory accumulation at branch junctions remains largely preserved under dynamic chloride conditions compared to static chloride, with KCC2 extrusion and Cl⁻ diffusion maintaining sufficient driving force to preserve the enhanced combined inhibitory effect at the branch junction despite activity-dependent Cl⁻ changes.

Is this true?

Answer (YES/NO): YES